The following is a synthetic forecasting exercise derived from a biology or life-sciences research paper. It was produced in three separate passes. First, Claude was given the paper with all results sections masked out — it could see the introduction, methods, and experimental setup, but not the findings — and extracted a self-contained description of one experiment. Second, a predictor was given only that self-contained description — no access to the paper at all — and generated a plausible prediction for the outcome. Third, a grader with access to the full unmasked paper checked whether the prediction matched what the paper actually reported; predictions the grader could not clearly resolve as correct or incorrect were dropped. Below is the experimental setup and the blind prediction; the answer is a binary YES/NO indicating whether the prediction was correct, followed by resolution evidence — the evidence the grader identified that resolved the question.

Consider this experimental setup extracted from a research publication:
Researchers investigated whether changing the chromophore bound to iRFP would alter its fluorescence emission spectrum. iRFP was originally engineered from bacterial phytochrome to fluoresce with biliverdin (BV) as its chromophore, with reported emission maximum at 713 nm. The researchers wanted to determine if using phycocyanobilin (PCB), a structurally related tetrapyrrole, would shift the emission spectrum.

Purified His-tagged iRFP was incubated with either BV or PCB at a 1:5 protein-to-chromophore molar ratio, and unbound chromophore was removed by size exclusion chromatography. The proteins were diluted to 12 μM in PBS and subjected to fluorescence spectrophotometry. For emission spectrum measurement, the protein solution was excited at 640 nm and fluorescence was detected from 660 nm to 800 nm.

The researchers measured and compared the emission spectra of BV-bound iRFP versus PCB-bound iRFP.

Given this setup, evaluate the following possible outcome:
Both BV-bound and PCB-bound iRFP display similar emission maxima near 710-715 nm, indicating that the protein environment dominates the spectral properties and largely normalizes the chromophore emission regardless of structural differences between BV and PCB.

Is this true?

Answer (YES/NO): NO